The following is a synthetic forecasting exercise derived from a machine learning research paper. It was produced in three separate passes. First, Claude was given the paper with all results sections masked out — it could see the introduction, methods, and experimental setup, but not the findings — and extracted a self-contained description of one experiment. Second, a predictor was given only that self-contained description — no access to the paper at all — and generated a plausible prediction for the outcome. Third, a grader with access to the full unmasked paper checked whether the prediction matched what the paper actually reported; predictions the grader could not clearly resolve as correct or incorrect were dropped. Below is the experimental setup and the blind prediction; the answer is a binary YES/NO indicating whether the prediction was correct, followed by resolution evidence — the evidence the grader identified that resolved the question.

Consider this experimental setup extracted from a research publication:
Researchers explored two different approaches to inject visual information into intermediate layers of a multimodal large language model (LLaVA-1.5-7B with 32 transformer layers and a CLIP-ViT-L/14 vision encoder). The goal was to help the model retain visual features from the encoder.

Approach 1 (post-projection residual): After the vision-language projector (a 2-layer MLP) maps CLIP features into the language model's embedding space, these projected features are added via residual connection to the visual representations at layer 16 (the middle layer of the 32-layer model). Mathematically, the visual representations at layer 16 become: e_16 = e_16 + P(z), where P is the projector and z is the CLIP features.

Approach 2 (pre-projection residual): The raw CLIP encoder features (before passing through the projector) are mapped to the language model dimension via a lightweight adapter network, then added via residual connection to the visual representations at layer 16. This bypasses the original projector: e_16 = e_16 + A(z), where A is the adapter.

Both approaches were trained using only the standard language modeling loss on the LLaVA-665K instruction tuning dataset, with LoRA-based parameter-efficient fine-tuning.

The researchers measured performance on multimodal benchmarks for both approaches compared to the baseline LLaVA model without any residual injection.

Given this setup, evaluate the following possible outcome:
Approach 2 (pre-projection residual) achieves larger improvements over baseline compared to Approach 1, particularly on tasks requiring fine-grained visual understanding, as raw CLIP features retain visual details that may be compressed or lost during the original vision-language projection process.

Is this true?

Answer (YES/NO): NO